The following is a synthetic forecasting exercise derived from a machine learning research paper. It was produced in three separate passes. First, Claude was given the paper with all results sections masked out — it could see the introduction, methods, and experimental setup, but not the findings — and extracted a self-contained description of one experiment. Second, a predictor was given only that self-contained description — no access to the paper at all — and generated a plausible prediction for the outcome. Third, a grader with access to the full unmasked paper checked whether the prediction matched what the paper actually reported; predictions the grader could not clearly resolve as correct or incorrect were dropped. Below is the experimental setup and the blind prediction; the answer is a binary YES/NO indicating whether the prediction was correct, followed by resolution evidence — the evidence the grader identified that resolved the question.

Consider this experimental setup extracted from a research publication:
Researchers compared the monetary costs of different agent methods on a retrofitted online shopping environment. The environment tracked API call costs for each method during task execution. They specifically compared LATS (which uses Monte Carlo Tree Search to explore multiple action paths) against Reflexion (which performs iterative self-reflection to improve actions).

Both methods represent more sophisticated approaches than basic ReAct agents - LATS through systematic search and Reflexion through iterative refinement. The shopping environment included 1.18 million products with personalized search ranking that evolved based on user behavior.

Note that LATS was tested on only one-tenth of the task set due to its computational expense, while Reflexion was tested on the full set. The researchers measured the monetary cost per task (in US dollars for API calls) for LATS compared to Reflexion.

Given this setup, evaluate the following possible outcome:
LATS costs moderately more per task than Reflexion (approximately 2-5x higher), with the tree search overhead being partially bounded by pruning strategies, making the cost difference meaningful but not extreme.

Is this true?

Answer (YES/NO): NO